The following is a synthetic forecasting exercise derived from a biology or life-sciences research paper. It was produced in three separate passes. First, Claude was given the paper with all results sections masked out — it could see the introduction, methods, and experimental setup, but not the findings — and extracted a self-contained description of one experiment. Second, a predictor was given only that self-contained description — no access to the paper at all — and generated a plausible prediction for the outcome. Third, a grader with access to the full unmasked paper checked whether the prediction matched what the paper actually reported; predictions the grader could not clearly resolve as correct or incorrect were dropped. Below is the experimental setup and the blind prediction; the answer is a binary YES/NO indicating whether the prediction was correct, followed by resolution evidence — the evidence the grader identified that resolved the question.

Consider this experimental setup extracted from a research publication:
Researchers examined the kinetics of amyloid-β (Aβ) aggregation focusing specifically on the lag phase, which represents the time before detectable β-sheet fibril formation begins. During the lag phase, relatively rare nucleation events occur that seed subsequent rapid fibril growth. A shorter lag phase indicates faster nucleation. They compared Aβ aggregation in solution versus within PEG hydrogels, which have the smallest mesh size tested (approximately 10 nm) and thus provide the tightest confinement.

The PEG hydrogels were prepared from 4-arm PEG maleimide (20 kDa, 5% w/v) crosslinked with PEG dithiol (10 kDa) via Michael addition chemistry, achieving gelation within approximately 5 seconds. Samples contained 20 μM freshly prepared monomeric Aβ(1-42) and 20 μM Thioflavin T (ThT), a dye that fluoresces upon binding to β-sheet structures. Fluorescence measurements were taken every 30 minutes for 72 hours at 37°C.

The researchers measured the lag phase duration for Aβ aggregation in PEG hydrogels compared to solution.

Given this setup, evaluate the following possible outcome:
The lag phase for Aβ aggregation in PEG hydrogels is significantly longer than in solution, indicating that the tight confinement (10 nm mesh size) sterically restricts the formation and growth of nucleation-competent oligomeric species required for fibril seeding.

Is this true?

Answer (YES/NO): NO